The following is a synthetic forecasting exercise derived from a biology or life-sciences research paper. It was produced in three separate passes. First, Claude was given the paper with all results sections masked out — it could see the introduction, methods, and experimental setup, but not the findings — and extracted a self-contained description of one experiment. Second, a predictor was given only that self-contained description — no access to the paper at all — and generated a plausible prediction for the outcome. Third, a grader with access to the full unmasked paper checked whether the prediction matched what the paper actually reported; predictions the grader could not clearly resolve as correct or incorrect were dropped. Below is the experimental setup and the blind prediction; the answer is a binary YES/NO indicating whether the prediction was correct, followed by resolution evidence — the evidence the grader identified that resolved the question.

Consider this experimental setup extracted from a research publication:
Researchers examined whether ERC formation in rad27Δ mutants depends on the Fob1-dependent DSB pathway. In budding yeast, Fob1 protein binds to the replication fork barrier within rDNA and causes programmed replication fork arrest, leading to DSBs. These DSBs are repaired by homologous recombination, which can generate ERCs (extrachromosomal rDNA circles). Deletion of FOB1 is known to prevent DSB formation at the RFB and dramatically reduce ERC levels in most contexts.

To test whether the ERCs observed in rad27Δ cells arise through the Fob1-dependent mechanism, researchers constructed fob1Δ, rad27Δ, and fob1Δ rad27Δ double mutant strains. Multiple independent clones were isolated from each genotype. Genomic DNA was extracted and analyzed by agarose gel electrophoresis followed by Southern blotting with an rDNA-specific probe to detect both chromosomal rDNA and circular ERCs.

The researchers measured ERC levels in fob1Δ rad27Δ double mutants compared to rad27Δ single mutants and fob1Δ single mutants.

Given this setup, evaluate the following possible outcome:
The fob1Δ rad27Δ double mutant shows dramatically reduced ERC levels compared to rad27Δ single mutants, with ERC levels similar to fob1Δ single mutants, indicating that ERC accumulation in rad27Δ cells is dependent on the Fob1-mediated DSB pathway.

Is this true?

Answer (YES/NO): NO